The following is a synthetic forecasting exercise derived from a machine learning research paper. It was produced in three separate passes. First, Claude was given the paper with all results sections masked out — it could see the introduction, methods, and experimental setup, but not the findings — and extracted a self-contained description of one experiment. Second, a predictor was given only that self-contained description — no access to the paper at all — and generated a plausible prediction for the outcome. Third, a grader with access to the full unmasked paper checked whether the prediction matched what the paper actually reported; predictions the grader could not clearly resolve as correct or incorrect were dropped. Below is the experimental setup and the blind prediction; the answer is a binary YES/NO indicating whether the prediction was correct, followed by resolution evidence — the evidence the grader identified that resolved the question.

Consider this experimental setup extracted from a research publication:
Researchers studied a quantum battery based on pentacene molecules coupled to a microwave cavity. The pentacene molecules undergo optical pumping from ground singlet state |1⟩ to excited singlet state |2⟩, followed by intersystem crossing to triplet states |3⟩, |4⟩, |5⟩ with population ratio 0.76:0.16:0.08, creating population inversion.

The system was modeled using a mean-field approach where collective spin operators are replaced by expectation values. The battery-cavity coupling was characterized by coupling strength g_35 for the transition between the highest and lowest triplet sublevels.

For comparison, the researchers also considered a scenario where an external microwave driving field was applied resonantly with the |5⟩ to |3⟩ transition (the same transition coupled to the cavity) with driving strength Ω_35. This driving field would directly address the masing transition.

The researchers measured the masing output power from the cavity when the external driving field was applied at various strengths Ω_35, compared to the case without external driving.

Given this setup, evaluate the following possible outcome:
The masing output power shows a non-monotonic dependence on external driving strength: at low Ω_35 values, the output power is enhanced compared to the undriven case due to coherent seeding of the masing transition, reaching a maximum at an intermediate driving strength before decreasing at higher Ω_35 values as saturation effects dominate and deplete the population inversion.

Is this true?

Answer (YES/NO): NO